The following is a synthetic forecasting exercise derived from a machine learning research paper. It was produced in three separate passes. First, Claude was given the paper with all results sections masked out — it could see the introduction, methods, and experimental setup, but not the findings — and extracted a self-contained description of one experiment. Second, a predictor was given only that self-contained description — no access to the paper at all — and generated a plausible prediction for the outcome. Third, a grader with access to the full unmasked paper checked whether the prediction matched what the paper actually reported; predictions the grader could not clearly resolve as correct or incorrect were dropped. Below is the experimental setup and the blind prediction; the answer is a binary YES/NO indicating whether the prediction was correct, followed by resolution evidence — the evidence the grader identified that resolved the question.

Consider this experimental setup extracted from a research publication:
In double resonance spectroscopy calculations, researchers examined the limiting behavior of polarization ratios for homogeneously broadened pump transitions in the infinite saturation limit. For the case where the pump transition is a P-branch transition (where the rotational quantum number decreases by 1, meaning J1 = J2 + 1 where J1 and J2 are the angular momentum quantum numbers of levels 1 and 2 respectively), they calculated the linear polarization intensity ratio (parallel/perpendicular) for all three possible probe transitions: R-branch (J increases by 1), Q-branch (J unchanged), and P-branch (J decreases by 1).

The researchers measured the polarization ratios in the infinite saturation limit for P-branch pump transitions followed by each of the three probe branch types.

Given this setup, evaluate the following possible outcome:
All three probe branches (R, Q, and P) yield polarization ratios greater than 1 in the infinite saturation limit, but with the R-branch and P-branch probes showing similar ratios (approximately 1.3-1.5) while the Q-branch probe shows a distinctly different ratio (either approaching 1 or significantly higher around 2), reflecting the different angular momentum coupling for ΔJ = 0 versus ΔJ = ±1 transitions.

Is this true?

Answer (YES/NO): NO